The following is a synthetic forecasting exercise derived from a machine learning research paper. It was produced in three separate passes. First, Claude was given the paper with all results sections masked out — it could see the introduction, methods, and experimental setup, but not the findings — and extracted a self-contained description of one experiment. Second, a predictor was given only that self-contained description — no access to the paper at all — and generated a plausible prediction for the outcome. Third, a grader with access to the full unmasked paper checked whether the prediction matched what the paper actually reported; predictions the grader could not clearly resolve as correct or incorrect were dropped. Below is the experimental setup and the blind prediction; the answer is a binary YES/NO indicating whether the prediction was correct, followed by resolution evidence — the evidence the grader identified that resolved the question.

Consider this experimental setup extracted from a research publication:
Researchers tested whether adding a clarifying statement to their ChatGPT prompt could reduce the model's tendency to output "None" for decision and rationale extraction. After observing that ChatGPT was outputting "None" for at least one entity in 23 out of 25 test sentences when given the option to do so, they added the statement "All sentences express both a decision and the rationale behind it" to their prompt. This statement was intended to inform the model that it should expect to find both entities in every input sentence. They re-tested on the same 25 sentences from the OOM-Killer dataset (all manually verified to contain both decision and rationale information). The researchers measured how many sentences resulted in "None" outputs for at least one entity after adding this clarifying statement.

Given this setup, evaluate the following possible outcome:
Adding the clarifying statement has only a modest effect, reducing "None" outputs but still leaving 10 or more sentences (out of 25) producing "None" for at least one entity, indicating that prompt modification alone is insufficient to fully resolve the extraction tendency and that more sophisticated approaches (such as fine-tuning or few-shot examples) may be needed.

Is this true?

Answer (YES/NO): NO